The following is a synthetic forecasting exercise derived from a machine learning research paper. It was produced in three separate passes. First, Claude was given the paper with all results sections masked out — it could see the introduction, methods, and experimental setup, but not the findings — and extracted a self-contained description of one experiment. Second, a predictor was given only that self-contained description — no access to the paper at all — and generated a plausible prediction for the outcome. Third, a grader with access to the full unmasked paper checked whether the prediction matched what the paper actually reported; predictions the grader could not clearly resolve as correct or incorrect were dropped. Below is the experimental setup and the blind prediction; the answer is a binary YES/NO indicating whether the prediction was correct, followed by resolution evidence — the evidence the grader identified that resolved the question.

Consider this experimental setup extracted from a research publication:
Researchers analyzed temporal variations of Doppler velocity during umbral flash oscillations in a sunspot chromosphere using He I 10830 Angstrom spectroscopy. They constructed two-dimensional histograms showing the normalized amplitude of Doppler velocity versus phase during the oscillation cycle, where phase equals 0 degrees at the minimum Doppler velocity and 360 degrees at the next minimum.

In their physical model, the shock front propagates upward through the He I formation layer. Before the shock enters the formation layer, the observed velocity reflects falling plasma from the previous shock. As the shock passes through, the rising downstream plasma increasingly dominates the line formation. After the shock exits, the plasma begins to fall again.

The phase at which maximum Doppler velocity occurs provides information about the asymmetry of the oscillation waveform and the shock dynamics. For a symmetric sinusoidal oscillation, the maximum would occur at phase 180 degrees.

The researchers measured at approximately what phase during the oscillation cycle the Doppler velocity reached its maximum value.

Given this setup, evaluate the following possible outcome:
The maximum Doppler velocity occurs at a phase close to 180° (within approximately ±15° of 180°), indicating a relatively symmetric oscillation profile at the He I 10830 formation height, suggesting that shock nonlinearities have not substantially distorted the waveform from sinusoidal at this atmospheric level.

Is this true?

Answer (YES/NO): NO